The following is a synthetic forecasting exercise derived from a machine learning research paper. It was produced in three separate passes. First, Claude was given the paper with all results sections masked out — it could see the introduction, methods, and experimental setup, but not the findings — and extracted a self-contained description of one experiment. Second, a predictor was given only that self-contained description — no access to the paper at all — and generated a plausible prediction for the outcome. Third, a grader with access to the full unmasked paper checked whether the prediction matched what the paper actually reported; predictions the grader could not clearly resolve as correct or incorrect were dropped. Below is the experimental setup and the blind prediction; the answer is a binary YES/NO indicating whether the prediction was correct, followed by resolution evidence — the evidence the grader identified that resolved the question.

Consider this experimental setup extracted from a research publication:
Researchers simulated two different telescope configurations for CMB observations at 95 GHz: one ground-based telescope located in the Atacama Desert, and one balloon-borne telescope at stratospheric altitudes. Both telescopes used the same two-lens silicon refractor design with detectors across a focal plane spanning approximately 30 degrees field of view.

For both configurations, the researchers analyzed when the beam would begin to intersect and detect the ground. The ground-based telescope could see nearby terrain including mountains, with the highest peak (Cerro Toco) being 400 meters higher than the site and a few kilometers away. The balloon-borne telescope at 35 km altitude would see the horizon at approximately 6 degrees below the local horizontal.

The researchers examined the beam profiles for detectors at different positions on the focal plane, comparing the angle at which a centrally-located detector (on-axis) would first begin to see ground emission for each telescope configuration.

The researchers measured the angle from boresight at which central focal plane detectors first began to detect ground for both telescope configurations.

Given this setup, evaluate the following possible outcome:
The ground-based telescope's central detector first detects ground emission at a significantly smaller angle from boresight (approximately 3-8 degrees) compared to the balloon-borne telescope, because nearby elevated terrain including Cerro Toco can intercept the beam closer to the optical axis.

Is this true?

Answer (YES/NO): NO